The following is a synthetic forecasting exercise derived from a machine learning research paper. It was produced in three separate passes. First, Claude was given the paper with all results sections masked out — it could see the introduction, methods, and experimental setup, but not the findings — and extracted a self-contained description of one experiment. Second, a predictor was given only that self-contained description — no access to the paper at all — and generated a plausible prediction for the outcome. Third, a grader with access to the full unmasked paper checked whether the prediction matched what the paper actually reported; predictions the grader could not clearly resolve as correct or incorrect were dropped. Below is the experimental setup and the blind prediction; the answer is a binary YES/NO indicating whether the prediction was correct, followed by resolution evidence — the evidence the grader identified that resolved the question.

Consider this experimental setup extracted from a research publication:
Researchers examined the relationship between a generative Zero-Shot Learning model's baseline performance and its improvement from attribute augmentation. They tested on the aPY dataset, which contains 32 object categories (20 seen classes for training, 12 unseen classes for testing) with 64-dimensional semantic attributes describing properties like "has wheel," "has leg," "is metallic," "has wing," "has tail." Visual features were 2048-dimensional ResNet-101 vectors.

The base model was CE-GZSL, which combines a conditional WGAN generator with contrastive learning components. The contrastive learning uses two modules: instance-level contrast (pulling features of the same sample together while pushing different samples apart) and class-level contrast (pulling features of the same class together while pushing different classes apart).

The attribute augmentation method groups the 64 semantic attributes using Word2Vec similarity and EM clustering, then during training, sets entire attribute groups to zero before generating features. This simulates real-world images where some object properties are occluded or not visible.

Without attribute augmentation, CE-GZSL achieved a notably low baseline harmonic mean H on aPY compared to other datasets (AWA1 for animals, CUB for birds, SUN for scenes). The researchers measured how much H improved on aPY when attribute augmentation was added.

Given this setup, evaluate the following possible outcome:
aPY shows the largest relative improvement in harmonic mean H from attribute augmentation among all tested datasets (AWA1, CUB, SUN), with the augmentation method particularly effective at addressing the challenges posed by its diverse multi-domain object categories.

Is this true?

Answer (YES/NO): YES